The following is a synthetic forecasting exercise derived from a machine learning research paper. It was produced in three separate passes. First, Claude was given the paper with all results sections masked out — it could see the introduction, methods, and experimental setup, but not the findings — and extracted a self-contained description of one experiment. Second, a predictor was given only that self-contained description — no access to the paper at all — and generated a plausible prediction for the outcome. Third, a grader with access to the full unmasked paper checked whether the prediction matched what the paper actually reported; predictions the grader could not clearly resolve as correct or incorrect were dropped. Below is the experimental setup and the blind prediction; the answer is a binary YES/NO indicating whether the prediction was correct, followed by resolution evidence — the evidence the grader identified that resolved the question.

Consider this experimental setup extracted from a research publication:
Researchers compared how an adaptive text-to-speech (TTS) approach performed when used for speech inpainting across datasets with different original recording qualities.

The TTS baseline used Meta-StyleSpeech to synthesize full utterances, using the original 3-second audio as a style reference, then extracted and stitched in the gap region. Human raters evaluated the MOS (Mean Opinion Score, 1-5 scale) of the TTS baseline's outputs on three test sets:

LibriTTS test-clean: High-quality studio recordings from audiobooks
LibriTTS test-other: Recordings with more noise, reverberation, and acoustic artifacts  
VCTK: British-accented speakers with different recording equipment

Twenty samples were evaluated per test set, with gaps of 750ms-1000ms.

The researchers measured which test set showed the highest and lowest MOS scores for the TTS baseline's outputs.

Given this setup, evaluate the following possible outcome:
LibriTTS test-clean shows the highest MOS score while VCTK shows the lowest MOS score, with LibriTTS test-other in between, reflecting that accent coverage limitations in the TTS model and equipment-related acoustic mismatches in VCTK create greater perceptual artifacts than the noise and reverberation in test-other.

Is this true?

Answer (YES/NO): NO